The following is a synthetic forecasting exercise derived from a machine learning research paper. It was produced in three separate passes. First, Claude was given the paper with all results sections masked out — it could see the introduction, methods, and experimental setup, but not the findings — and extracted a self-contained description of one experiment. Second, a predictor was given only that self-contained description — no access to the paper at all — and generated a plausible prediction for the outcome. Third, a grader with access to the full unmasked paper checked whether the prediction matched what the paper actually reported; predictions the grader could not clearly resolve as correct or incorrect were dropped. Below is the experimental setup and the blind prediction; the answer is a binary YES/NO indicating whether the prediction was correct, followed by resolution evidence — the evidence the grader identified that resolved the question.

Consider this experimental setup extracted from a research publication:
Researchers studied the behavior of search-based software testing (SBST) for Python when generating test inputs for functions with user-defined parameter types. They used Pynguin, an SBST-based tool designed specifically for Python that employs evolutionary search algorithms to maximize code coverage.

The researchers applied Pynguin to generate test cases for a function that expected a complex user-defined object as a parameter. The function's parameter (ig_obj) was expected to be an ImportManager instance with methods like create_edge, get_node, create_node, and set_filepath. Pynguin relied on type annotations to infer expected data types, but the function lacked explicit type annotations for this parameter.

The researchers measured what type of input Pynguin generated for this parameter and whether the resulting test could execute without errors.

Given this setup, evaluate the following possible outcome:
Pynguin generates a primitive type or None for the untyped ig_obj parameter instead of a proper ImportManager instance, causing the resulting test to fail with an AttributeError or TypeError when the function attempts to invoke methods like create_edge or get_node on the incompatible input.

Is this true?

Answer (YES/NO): YES